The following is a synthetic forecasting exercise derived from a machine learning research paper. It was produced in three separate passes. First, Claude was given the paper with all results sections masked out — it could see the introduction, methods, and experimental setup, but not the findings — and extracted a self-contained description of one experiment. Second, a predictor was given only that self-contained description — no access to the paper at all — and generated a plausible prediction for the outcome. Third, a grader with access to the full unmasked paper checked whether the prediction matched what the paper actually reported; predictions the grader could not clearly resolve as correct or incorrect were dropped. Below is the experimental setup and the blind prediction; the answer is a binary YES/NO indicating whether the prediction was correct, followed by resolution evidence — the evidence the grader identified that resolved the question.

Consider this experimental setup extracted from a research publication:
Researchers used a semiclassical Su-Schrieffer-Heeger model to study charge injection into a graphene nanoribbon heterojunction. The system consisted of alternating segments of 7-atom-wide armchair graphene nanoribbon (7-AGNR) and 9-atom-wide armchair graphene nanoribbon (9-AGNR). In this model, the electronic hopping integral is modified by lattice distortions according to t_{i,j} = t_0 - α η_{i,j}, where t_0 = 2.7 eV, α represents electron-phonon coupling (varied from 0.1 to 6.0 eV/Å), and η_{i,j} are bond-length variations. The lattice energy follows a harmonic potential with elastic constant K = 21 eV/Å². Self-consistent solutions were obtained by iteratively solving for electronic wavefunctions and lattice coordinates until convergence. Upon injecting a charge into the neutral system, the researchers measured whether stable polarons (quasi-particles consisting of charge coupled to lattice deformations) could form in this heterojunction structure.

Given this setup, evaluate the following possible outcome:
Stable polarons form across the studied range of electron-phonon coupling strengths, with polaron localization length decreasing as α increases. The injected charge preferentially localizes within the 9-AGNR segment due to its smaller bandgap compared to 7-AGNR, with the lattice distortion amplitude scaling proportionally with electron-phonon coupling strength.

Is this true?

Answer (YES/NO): NO